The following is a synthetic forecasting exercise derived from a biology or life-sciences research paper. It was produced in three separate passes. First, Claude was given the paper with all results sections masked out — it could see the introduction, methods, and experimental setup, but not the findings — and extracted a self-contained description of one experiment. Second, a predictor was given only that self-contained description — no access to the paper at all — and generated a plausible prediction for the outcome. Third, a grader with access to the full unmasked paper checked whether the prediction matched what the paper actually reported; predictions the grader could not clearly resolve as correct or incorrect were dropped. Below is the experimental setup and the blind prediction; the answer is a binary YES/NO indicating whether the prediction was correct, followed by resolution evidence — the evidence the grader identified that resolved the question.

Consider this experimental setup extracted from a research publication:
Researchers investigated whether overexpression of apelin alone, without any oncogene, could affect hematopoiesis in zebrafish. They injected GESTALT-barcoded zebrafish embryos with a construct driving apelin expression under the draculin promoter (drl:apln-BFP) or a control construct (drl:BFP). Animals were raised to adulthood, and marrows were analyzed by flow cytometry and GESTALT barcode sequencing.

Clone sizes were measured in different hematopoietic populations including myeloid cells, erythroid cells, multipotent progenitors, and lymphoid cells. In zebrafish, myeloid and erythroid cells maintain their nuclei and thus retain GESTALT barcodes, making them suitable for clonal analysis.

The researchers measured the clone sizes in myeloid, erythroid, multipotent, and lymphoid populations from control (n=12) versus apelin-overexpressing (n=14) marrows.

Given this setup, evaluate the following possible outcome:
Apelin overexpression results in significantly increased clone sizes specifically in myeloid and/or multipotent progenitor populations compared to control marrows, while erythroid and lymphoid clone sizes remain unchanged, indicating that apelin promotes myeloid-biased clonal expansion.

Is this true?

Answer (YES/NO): NO